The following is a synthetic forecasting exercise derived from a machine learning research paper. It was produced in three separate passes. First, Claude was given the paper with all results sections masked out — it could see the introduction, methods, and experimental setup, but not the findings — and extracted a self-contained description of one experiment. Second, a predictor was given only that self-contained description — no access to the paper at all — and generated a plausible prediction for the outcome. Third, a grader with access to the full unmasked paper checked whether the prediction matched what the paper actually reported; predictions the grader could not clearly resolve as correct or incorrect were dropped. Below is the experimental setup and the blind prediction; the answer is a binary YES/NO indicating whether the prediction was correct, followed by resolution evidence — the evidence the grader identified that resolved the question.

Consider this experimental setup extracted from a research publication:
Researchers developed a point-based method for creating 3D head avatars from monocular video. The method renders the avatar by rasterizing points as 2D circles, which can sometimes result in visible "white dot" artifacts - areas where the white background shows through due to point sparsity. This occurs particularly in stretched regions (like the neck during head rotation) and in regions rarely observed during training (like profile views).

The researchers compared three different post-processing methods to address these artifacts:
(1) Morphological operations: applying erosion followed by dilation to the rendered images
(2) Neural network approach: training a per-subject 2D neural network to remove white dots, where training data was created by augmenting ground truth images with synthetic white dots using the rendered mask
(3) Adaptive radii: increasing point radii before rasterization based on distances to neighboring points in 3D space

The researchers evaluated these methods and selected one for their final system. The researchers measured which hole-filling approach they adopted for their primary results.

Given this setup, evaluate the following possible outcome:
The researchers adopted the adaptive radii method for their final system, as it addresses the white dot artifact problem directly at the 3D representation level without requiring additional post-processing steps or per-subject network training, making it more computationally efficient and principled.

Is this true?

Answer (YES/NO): NO